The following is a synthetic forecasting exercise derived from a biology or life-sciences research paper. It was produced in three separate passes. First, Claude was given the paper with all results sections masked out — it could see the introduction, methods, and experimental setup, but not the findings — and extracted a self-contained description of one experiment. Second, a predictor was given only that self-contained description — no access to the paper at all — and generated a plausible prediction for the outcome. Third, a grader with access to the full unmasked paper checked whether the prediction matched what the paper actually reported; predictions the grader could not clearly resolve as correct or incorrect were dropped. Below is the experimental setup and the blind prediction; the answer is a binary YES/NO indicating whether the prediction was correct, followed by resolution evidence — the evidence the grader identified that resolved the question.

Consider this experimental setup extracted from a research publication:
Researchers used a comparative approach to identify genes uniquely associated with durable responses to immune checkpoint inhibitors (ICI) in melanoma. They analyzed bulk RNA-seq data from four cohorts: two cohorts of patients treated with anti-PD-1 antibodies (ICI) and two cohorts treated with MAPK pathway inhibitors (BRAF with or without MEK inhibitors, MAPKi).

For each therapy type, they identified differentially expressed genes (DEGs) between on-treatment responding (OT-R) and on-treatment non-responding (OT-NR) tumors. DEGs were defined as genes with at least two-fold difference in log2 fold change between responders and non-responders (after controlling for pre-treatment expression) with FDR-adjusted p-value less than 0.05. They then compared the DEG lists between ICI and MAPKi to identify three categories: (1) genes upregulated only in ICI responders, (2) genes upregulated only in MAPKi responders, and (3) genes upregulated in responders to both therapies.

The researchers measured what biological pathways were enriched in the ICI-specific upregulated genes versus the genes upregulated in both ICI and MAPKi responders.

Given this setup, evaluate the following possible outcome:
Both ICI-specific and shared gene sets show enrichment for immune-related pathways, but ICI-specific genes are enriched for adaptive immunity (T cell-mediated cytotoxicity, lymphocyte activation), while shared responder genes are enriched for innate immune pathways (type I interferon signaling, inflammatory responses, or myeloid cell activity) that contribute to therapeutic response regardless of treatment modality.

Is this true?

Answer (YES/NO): NO